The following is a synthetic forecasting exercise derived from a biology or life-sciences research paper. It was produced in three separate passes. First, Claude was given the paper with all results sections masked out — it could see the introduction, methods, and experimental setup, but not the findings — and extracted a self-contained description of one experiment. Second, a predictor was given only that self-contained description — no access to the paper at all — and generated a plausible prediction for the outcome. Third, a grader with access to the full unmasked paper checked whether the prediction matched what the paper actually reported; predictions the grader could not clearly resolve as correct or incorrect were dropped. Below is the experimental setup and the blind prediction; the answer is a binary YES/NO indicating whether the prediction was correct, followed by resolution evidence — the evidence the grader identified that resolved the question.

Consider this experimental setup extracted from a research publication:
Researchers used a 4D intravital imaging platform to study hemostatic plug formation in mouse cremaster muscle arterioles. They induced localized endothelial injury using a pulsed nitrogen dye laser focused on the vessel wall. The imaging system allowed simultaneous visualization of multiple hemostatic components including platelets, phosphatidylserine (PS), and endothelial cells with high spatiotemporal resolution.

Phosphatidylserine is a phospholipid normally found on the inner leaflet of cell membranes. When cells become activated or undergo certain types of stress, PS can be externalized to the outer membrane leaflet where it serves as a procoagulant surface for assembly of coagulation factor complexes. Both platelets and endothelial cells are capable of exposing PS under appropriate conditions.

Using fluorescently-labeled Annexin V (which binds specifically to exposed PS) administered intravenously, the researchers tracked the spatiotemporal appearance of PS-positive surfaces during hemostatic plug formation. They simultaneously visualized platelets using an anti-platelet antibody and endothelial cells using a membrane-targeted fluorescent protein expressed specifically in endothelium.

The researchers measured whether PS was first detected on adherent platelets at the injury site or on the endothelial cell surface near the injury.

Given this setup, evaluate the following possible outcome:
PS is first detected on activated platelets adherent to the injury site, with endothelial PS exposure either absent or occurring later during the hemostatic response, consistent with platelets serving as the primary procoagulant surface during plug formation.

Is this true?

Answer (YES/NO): YES